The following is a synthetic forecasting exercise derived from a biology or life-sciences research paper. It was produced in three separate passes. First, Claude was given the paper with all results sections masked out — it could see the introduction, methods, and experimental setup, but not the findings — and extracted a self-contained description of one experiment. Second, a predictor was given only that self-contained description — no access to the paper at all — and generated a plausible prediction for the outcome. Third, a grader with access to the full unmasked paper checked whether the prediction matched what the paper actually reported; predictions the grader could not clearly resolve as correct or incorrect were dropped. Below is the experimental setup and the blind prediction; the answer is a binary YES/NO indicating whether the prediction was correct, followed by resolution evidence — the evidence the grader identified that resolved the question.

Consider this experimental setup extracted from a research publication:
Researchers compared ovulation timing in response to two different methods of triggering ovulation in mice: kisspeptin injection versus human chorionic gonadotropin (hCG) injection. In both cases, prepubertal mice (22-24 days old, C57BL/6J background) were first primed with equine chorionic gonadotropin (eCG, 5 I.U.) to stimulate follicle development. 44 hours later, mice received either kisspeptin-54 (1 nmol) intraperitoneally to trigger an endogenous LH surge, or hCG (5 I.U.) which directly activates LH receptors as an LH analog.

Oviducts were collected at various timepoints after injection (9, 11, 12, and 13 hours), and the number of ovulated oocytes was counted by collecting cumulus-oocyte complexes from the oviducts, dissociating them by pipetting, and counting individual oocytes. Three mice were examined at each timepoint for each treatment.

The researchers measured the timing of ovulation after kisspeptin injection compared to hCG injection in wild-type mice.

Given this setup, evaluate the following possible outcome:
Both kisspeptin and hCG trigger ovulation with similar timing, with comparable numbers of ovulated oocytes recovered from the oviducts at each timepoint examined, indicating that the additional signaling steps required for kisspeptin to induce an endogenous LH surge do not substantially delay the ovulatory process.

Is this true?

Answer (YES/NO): YES